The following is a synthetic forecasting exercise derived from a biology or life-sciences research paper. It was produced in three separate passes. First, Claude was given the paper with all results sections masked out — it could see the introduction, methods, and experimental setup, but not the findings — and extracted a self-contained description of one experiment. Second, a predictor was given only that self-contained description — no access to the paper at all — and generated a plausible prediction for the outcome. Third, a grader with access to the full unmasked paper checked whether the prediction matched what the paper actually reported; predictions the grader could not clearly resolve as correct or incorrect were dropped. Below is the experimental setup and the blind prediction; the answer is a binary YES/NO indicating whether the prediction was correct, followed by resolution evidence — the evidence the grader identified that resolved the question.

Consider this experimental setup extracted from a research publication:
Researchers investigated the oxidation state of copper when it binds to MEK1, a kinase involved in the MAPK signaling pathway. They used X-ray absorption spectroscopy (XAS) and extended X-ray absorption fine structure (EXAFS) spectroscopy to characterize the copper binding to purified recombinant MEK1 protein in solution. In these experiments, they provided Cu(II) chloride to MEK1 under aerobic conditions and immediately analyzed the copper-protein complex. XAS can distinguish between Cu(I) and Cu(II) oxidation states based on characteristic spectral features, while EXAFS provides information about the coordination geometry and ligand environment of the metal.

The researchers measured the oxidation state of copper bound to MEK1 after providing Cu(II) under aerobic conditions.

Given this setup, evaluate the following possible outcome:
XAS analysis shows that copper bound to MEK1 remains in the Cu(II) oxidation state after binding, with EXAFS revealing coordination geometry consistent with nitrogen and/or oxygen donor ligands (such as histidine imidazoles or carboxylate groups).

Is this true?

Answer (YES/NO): NO